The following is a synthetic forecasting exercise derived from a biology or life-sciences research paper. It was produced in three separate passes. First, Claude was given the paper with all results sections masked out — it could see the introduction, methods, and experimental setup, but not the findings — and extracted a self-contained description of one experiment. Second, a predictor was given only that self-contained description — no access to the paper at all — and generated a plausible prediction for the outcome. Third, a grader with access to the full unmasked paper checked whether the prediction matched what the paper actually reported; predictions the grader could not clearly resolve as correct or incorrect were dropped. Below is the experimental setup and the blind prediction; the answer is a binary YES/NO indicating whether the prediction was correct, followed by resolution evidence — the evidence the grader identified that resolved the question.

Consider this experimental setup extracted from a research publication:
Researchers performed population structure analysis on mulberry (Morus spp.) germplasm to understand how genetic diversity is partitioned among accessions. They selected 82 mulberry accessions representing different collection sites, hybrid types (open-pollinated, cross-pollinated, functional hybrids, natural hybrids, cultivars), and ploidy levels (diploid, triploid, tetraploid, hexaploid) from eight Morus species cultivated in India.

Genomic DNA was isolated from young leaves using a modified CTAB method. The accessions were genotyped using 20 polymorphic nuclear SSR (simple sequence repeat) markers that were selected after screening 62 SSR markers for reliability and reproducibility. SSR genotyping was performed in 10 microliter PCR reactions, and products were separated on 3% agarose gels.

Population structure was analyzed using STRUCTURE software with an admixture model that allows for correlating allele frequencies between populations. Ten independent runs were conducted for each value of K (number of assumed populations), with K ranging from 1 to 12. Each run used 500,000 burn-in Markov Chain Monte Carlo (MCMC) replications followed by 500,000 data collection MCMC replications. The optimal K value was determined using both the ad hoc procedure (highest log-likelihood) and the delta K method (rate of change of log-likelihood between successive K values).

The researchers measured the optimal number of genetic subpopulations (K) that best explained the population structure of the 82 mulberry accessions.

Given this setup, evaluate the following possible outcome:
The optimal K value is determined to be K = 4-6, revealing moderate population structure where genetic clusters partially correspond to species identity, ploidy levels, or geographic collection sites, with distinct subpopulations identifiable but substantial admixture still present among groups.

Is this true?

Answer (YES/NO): NO